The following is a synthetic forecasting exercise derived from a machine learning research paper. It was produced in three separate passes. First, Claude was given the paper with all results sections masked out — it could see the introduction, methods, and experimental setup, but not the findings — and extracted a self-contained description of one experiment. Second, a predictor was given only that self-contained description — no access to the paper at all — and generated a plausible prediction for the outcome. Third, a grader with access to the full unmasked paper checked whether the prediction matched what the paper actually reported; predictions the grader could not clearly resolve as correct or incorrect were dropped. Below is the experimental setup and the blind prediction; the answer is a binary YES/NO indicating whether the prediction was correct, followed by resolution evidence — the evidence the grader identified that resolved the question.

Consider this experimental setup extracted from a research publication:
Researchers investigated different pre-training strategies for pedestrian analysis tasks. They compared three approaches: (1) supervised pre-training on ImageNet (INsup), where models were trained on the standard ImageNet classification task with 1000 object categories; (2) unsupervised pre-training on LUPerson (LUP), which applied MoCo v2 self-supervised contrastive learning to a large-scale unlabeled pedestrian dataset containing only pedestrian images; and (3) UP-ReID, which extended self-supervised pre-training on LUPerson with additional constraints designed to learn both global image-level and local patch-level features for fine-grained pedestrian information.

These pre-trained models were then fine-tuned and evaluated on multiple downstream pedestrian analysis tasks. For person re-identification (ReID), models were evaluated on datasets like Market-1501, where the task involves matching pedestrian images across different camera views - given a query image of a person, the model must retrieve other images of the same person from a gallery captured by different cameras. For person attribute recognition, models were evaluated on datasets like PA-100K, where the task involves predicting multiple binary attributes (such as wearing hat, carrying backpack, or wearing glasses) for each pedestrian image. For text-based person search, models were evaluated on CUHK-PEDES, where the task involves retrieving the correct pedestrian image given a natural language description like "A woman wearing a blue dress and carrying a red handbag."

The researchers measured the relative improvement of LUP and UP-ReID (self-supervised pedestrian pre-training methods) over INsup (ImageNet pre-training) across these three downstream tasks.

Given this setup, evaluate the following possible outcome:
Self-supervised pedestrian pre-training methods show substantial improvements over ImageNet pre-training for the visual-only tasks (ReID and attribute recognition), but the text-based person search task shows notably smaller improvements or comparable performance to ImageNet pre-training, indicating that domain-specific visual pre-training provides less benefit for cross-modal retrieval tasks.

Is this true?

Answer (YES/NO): NO